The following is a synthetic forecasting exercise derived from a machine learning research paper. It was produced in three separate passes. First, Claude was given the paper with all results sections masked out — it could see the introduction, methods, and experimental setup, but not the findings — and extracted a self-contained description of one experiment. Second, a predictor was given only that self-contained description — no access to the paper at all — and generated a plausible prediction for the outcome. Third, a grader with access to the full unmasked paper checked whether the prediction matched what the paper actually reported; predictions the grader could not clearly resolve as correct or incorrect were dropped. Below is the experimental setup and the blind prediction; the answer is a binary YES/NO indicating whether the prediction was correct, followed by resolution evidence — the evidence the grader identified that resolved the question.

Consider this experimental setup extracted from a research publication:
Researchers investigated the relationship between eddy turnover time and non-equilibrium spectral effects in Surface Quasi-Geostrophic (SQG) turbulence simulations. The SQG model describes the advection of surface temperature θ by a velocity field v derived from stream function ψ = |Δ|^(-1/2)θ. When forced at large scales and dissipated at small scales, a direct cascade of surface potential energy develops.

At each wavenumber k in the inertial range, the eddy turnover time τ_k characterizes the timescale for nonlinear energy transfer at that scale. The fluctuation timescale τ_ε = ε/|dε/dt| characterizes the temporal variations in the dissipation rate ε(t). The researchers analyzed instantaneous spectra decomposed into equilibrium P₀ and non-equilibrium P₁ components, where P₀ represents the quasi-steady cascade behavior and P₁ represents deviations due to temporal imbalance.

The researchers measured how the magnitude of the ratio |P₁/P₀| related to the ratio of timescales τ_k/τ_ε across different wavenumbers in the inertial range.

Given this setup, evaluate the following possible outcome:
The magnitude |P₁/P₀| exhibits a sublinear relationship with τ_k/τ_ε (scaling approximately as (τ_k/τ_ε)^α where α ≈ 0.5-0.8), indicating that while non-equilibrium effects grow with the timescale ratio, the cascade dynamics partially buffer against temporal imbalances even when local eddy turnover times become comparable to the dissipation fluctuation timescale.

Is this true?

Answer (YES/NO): NO